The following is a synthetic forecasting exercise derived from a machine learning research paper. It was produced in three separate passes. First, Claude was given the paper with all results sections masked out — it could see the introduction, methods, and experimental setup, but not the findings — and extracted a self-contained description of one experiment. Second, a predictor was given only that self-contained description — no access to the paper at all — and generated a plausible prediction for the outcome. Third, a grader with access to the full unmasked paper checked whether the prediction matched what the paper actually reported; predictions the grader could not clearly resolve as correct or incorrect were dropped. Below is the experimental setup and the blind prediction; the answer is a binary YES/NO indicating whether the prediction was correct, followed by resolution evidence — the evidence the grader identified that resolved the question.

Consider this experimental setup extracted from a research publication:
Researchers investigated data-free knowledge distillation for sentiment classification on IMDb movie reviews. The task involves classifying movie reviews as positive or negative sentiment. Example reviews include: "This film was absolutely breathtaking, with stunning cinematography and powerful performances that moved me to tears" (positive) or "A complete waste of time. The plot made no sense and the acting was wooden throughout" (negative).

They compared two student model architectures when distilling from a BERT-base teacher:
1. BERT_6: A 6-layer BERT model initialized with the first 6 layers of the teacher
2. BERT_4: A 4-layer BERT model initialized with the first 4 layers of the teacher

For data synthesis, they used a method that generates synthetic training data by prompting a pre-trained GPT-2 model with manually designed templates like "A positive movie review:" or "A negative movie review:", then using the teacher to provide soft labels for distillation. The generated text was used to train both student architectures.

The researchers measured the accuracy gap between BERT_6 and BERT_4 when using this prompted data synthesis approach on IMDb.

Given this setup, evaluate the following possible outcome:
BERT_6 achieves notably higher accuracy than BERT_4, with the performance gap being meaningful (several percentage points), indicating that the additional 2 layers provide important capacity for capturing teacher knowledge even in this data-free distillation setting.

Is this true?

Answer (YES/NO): NO